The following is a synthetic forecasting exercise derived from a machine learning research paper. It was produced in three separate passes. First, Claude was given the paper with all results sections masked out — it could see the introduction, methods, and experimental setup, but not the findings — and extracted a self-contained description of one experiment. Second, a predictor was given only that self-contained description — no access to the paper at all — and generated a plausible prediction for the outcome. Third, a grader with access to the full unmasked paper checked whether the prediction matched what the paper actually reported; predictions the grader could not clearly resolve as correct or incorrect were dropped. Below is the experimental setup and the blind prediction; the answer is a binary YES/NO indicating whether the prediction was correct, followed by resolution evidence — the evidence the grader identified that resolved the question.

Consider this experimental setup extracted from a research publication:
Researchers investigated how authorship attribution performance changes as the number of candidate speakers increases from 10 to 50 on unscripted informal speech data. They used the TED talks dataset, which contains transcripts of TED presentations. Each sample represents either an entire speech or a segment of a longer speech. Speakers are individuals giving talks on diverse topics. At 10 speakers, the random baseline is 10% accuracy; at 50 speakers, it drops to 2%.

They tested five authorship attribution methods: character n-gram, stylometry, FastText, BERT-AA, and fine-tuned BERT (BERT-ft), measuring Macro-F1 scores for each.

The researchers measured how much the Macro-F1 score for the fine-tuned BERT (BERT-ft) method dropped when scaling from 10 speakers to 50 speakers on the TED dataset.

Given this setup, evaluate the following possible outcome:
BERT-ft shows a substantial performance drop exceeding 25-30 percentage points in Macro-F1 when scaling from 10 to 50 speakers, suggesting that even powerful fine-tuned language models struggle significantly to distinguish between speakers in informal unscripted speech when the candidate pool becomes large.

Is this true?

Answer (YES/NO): NO